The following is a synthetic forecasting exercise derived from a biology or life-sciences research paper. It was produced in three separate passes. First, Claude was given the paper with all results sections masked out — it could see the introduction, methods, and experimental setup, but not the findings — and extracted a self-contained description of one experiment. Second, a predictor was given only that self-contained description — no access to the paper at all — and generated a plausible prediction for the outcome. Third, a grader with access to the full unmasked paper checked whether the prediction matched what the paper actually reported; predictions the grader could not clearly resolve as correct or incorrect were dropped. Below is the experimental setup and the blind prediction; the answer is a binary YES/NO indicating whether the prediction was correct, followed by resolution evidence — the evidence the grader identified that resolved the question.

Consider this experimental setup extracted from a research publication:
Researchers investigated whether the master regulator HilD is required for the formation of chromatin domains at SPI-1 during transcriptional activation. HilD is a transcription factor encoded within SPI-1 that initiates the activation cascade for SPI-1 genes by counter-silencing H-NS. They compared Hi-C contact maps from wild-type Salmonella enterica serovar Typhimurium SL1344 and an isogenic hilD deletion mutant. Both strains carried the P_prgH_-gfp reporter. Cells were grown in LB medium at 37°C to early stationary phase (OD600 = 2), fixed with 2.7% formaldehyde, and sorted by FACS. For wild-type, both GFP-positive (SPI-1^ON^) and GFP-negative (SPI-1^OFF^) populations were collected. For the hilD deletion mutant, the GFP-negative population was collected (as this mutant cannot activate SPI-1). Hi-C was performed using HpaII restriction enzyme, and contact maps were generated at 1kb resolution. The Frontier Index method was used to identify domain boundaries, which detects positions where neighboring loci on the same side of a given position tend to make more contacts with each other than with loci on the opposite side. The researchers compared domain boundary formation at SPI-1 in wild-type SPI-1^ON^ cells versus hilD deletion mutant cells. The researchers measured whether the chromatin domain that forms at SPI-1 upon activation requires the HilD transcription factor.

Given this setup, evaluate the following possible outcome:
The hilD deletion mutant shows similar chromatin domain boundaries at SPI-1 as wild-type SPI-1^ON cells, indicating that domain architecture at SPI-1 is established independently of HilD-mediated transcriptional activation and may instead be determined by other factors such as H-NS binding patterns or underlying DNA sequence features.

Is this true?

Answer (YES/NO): NO